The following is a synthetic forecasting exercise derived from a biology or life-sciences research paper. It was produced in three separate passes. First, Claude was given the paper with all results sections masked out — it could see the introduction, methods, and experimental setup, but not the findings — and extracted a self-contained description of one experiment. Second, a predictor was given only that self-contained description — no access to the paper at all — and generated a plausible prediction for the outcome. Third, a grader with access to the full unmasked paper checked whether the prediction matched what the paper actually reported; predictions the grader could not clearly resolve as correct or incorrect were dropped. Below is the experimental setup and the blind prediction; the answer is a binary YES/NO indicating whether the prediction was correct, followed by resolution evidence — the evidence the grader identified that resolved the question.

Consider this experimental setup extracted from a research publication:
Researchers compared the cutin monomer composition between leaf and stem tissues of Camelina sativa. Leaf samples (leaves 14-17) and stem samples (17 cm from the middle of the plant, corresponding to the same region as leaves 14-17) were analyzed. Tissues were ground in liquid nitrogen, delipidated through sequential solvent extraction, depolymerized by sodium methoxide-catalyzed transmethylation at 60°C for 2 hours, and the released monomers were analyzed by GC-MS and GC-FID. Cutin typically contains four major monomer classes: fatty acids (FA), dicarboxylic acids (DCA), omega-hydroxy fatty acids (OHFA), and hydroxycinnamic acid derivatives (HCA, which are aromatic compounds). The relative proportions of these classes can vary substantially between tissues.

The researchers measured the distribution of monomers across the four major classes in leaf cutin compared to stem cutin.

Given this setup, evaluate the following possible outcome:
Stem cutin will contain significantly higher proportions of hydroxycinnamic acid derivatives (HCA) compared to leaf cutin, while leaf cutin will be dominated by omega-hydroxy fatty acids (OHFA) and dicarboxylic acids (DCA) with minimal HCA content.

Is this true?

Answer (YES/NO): NO